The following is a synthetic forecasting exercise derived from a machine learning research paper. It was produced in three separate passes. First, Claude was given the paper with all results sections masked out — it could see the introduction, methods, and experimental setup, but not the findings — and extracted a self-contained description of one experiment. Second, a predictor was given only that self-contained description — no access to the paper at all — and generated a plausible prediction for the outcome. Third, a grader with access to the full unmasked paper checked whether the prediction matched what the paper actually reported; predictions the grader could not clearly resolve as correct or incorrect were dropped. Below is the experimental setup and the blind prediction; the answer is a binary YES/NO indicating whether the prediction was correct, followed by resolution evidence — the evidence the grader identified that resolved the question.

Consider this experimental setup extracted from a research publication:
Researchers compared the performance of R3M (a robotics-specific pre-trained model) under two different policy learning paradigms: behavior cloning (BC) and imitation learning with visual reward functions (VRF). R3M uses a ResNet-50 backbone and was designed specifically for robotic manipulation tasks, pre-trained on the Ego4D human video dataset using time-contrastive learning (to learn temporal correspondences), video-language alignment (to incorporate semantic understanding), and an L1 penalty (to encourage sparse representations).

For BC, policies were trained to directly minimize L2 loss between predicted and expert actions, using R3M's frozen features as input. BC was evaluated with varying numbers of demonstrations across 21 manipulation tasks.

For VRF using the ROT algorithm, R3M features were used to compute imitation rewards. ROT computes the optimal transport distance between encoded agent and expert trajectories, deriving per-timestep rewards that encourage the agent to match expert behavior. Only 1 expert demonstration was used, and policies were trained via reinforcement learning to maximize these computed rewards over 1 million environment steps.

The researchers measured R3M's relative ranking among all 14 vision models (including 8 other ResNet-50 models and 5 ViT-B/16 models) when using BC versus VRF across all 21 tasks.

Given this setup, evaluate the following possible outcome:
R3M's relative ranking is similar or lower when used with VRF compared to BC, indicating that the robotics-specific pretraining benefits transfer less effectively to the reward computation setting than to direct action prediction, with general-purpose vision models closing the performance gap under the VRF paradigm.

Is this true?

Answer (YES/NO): YES